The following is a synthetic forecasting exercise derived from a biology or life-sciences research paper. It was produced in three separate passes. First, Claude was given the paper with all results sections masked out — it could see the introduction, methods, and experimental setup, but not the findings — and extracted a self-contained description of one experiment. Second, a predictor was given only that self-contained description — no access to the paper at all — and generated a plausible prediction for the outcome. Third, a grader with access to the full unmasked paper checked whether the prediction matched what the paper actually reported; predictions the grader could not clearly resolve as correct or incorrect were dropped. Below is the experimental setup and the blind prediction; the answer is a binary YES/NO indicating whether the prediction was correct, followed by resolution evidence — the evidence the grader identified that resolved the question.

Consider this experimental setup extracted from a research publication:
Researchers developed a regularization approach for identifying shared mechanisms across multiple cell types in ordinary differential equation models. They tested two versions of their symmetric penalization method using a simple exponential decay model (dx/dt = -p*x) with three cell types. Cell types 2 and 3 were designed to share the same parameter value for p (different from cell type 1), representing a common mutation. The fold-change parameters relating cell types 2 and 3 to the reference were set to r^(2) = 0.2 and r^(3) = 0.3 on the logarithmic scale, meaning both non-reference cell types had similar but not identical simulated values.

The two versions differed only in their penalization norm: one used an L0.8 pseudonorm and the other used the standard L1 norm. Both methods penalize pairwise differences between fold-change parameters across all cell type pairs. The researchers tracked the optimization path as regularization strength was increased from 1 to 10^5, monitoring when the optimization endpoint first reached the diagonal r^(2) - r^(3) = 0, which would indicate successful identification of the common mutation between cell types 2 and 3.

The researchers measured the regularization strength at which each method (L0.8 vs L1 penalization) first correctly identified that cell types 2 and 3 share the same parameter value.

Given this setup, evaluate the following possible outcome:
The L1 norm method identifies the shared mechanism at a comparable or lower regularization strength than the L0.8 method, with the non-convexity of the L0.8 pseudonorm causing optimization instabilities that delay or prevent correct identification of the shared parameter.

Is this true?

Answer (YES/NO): NO